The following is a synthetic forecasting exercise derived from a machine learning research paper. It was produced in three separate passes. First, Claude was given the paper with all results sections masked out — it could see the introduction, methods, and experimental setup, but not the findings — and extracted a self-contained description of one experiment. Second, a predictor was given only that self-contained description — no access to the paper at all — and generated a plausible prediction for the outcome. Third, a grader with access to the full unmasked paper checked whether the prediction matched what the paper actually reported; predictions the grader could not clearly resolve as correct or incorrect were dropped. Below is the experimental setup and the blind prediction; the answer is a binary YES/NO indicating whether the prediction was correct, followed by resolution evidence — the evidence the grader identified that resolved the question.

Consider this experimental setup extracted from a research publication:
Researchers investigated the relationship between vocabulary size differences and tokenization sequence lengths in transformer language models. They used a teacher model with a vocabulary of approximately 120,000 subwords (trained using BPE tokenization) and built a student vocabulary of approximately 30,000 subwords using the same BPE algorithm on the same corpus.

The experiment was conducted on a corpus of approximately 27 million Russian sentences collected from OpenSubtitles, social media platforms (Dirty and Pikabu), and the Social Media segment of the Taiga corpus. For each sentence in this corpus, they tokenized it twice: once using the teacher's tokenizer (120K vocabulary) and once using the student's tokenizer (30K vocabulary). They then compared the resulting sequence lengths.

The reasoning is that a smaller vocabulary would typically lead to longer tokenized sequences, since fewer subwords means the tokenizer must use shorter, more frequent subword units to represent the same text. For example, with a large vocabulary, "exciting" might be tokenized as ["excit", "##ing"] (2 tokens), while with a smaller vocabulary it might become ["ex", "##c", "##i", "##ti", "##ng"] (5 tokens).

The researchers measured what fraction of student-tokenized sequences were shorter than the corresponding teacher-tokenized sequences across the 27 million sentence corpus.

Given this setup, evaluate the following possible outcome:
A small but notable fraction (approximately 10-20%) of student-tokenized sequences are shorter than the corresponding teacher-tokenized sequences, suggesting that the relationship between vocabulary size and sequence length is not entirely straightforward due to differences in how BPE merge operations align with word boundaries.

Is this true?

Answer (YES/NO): NO